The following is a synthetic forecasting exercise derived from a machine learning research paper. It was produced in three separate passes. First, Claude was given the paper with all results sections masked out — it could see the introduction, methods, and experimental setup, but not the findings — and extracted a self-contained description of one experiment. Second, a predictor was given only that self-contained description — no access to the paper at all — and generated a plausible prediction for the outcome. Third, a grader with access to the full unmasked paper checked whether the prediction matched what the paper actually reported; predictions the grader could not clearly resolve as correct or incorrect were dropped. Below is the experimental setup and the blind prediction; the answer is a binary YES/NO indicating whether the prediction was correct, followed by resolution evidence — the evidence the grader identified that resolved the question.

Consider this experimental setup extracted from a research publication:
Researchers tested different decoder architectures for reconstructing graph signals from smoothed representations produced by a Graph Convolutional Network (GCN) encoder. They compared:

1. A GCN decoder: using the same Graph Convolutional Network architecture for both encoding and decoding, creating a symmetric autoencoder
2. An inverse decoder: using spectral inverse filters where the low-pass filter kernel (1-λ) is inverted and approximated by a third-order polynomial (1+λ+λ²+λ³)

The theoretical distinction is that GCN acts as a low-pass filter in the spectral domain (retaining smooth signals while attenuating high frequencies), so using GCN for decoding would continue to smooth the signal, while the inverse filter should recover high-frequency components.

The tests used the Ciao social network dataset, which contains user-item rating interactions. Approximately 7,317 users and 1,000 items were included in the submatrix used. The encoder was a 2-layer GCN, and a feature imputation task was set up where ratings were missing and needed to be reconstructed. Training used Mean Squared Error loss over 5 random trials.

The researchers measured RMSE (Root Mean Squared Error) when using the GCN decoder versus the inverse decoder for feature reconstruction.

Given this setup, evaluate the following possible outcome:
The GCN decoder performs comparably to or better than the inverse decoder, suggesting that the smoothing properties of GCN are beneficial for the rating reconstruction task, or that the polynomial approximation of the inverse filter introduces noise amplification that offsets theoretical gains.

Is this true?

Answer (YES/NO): YES